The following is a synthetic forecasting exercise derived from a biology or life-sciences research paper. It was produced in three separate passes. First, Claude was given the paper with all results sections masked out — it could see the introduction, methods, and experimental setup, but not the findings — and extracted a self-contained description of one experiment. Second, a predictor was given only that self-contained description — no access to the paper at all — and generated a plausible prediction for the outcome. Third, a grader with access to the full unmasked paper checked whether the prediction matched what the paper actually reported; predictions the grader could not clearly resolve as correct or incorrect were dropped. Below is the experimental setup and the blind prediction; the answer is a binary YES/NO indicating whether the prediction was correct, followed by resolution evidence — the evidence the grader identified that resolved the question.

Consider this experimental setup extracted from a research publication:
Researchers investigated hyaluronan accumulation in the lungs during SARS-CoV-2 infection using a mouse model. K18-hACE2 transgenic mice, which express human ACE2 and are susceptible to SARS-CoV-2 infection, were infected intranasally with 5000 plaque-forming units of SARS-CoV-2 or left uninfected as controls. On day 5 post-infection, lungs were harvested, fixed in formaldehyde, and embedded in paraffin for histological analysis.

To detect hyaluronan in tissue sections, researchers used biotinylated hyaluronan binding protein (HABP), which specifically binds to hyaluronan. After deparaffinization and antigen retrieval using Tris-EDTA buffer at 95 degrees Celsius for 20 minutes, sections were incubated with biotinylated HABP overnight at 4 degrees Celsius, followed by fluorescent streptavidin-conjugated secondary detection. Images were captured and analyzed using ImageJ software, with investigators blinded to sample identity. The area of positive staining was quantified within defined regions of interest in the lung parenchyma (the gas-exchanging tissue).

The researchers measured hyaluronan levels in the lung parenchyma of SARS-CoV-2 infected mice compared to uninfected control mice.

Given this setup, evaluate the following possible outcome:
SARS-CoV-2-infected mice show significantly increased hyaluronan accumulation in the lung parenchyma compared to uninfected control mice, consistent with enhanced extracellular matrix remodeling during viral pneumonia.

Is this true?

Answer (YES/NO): YES